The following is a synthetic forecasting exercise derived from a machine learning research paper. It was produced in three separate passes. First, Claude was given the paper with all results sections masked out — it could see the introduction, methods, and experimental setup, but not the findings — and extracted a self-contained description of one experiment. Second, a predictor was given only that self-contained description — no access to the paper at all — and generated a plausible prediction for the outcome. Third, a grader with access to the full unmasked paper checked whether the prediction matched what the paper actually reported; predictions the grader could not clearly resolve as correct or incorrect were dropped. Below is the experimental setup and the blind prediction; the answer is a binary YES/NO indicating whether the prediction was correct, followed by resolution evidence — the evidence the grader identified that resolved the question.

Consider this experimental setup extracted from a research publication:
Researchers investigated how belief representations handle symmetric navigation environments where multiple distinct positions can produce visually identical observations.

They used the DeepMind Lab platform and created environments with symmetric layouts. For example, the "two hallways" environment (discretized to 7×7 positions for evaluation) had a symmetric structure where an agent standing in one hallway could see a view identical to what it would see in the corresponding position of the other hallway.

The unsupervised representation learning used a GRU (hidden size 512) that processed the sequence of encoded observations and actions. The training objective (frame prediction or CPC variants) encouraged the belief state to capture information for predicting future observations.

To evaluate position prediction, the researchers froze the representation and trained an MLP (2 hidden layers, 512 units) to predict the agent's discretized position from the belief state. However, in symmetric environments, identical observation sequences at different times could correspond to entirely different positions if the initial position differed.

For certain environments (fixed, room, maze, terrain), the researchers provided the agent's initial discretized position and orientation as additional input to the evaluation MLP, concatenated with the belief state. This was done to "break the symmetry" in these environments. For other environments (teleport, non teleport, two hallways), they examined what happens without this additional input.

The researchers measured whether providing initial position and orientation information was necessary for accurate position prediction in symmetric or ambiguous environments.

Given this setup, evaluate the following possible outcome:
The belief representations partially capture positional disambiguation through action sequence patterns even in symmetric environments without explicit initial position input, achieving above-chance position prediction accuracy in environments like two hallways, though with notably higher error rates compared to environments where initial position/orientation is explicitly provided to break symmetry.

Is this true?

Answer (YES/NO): NO